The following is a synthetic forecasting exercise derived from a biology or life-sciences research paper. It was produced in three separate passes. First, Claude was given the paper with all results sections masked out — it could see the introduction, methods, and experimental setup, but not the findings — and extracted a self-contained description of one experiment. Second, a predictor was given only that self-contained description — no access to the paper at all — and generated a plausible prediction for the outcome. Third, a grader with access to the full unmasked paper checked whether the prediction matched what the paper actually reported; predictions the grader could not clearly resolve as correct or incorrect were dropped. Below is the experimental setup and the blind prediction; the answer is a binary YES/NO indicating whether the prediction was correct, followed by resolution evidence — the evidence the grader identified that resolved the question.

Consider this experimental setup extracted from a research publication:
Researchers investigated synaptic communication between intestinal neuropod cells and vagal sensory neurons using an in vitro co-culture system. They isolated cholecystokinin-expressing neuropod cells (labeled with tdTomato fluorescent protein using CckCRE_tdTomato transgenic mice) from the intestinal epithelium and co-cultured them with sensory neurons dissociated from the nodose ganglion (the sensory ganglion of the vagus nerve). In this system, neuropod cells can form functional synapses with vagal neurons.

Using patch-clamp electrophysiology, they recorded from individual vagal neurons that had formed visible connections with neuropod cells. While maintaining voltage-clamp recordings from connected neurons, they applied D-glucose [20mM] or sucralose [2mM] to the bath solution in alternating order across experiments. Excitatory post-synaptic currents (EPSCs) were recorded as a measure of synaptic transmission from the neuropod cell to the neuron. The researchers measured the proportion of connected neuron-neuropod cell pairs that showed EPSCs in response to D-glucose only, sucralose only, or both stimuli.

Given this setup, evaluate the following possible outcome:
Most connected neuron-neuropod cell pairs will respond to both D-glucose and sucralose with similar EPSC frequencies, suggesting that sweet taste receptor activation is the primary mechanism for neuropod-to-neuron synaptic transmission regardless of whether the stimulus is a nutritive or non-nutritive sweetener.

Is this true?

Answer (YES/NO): NO